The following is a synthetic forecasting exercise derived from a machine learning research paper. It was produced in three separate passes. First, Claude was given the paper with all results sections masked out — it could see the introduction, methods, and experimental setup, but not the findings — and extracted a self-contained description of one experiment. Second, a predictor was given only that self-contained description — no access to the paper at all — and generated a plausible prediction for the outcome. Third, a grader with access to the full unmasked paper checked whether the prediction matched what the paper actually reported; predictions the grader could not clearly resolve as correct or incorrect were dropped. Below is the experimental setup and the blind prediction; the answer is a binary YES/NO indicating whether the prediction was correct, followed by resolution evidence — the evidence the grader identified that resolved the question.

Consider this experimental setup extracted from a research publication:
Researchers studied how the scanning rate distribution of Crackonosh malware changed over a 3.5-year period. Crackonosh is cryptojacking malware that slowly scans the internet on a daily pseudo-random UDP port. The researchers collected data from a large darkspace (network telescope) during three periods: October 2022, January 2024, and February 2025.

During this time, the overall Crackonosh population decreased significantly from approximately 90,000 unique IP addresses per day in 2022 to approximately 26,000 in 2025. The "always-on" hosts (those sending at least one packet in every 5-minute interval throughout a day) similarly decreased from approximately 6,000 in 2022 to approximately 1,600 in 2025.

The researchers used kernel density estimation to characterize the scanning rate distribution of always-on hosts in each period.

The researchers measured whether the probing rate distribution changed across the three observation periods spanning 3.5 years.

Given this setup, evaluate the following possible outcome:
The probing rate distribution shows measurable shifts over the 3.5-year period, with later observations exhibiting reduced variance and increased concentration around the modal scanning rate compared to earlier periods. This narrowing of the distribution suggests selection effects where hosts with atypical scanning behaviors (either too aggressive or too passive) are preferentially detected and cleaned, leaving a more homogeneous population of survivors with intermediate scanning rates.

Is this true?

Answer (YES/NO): NO